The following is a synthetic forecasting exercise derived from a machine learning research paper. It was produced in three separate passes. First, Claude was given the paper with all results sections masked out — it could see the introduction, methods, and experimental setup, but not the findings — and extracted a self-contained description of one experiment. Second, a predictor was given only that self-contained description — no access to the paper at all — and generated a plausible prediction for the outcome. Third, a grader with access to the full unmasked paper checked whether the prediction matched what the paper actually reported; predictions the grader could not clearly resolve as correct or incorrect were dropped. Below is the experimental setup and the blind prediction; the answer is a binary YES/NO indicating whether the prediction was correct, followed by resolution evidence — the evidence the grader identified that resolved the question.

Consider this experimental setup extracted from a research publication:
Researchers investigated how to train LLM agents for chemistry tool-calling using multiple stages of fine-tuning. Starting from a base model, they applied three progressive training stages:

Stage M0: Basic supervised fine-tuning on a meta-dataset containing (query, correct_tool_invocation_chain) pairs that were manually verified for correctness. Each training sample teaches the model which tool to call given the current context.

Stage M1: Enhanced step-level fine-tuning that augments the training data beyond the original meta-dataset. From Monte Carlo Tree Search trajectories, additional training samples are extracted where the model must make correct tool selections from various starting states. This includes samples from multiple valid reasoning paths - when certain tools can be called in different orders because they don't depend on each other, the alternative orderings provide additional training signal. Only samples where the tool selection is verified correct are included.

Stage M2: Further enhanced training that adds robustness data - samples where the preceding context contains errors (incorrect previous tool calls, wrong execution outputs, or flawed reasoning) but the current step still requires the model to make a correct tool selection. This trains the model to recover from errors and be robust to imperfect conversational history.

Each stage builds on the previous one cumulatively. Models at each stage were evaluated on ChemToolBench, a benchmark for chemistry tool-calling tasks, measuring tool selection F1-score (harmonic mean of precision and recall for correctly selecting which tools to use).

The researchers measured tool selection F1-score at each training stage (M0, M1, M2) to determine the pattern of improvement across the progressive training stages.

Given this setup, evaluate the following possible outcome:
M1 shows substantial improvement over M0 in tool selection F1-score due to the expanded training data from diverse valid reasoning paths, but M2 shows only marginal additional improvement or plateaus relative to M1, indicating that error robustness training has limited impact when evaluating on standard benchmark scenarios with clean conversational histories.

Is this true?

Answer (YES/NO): NO